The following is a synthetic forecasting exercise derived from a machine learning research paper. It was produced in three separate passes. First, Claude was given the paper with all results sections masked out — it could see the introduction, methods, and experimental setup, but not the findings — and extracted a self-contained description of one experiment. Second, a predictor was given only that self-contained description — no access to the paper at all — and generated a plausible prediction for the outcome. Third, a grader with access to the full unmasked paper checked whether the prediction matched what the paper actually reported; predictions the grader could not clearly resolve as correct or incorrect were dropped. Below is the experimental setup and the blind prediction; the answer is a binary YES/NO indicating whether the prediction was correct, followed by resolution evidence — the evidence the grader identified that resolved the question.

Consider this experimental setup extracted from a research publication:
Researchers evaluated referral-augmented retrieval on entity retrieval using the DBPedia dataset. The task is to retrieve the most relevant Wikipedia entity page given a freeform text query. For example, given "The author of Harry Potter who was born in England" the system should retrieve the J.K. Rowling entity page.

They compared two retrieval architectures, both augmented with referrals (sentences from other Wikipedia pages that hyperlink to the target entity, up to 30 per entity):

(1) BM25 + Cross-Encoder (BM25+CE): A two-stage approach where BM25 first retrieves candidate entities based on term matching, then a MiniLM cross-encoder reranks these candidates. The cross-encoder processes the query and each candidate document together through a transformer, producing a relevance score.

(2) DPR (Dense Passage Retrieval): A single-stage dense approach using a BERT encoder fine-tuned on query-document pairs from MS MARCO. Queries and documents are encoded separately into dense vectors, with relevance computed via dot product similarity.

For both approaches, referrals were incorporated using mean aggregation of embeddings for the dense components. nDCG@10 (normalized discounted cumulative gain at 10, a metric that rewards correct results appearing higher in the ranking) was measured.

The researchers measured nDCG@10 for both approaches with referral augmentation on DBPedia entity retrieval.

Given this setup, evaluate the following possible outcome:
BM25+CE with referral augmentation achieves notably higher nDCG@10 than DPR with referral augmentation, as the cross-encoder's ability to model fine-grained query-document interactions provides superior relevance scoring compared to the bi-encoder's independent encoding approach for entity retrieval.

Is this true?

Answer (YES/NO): YES